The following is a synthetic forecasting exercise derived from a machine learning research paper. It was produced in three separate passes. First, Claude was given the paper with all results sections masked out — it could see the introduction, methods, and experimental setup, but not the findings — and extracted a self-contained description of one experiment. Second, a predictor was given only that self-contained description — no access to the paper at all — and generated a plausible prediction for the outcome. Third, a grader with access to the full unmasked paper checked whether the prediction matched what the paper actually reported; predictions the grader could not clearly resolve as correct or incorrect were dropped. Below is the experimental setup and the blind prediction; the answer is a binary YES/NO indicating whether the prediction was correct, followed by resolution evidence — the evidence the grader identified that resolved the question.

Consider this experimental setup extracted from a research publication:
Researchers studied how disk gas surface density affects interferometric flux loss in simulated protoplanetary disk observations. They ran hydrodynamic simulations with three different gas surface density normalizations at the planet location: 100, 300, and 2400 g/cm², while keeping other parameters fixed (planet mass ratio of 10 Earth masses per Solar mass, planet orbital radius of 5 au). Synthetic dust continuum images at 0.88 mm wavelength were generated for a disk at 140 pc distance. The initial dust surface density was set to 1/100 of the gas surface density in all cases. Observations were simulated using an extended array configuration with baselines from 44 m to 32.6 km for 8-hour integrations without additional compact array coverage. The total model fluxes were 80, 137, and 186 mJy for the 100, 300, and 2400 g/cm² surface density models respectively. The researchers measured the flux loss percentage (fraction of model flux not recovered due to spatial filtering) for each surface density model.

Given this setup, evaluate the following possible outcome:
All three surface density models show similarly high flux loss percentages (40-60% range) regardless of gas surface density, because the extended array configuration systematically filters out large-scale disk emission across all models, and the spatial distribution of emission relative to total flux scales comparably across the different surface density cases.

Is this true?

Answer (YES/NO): NO